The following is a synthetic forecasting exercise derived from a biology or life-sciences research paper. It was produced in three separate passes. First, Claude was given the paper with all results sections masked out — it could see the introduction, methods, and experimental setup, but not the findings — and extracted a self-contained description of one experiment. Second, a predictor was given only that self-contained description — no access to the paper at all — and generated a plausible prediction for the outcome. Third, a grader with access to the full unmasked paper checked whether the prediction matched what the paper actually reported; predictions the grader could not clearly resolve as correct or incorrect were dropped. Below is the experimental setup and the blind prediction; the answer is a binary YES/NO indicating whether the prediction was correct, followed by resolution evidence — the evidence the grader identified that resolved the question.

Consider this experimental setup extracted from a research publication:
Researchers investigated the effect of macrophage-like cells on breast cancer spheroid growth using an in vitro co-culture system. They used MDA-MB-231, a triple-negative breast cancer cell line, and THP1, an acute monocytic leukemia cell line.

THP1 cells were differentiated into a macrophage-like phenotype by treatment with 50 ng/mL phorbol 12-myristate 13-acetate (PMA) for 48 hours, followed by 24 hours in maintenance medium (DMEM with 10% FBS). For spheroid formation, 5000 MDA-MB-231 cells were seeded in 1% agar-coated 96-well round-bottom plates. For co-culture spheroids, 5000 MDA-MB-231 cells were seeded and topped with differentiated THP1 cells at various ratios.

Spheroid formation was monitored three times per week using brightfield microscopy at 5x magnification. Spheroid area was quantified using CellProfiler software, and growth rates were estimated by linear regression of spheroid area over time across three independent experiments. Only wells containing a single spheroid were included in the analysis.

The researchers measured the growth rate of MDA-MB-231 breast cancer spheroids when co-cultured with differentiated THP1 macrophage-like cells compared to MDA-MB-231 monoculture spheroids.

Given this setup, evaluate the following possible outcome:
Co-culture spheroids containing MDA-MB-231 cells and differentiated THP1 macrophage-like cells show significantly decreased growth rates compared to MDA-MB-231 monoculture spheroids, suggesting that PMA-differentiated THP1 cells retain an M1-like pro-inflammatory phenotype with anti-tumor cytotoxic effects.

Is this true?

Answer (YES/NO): NO